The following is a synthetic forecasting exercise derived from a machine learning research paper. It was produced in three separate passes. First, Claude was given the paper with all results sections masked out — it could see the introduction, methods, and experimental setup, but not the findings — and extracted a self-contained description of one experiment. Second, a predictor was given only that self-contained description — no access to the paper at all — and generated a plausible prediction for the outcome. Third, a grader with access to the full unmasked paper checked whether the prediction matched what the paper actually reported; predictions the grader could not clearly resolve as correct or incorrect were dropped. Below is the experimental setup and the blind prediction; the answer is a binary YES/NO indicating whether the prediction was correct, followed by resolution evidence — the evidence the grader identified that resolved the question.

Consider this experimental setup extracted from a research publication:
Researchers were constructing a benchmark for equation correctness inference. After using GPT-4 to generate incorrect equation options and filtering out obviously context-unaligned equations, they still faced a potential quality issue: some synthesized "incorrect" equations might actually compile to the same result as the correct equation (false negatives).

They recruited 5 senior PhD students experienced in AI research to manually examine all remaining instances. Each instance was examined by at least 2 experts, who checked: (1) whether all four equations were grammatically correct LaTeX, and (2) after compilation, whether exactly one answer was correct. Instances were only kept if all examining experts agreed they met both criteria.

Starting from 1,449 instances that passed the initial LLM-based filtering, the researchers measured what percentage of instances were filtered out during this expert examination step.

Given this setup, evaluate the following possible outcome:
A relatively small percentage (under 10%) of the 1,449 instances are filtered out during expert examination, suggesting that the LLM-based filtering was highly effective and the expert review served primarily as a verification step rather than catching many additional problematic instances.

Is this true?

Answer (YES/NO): NO